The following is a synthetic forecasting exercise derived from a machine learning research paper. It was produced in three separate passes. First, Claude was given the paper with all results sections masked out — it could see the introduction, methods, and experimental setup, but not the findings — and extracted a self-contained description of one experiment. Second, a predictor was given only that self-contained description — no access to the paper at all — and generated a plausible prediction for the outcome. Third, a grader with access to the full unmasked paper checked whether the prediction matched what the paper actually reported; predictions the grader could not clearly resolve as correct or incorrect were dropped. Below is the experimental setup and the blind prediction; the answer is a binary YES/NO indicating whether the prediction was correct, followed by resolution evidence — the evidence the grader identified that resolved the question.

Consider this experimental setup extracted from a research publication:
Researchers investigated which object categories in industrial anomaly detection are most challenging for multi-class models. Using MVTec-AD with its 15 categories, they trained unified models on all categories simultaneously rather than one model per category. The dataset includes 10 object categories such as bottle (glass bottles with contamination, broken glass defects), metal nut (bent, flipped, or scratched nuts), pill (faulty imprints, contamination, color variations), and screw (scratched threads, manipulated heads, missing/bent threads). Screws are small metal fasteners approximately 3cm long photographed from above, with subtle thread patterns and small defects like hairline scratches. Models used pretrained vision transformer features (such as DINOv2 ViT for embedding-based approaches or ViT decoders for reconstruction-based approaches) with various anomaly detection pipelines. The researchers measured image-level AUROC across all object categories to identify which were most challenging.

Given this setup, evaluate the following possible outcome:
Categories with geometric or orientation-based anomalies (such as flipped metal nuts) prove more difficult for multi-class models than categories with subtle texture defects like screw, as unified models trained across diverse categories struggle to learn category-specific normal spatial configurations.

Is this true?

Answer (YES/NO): NO